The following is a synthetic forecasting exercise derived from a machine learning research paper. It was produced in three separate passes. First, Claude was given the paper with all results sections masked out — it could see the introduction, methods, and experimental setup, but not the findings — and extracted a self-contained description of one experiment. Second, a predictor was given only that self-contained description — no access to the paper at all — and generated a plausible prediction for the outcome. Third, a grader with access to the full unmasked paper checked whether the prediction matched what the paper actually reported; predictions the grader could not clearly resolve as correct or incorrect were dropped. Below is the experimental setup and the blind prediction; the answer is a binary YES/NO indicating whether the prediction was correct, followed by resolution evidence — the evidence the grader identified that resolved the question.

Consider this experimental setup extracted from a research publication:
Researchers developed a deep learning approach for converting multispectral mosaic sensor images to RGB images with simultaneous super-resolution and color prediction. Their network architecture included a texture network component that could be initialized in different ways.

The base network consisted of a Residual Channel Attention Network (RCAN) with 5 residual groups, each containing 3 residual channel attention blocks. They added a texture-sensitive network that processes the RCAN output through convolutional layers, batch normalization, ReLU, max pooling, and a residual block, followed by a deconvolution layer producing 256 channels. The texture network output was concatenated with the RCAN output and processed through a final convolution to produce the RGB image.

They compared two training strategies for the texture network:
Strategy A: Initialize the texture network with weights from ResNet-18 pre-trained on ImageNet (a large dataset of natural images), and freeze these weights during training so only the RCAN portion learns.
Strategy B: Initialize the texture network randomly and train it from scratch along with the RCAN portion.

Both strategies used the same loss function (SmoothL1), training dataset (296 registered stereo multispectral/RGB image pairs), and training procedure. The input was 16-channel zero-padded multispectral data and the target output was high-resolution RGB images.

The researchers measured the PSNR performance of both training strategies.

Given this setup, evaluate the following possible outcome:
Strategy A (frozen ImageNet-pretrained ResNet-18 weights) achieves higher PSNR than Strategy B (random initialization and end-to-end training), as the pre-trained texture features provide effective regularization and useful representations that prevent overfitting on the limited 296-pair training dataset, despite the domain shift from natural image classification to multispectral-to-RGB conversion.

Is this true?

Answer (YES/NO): NO